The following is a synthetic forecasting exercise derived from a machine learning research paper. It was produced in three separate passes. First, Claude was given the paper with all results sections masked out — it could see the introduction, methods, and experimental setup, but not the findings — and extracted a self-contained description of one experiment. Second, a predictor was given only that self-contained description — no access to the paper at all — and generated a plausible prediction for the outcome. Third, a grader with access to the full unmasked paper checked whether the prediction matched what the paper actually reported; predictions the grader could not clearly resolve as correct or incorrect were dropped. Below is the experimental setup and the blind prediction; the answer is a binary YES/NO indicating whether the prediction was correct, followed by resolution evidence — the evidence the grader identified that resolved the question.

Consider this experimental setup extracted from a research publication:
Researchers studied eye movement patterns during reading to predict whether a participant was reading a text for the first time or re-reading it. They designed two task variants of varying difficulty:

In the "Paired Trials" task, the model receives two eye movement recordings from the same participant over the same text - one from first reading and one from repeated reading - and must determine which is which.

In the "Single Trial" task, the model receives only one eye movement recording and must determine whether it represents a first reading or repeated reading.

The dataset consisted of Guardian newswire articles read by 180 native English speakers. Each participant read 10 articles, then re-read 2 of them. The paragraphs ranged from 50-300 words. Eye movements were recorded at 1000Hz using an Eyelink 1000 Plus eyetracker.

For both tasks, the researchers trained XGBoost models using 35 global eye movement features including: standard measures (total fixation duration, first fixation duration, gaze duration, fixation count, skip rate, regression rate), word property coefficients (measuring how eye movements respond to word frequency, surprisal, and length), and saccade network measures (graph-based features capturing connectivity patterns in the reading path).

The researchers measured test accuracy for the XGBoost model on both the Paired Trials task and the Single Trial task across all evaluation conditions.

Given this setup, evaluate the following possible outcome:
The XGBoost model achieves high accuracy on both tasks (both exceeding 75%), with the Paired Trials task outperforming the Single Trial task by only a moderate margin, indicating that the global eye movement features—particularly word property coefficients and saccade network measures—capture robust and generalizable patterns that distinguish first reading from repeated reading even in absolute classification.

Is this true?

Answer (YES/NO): NO